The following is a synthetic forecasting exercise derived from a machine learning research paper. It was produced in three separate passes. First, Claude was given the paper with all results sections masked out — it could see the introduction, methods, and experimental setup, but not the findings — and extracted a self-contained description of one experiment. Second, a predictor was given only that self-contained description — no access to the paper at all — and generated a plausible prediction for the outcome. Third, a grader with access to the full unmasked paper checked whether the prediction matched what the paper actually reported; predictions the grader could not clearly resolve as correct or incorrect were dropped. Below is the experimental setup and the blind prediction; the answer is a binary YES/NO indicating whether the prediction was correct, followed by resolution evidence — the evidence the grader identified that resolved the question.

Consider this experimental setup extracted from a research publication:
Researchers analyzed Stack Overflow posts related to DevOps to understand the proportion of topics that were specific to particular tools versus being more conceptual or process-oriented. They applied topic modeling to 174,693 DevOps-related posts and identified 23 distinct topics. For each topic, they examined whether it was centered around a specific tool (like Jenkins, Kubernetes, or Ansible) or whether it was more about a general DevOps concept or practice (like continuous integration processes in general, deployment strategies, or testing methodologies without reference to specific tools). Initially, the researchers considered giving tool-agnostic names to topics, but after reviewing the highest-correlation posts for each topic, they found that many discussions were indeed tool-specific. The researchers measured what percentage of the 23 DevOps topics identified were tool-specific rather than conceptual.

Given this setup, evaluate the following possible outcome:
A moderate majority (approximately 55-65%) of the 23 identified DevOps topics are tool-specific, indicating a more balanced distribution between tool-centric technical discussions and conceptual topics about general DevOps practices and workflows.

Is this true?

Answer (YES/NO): YES